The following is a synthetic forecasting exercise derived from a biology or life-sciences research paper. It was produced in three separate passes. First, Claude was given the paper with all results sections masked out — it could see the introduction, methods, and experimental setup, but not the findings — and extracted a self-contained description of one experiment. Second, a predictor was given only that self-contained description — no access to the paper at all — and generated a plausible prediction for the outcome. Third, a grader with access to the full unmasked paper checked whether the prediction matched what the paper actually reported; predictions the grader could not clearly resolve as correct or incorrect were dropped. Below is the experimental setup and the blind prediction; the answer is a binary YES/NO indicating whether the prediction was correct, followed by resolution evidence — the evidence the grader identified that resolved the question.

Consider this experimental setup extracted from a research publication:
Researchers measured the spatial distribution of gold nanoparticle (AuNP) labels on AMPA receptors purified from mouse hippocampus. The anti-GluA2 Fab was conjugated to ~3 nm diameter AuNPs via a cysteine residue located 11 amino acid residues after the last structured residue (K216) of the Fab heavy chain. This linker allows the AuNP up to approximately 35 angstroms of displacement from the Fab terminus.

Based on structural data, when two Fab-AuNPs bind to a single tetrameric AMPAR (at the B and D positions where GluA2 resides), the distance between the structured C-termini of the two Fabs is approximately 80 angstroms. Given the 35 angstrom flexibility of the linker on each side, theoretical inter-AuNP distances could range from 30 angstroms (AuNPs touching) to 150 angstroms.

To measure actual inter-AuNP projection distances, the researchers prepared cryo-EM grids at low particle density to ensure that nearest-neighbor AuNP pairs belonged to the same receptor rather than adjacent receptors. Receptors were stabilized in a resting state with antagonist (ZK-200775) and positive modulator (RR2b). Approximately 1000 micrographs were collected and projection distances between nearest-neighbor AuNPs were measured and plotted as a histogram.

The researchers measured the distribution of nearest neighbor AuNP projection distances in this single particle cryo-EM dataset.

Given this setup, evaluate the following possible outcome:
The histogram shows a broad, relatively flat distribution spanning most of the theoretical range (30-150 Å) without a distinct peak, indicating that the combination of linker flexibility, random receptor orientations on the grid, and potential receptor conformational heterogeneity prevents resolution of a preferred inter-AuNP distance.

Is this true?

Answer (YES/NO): NO